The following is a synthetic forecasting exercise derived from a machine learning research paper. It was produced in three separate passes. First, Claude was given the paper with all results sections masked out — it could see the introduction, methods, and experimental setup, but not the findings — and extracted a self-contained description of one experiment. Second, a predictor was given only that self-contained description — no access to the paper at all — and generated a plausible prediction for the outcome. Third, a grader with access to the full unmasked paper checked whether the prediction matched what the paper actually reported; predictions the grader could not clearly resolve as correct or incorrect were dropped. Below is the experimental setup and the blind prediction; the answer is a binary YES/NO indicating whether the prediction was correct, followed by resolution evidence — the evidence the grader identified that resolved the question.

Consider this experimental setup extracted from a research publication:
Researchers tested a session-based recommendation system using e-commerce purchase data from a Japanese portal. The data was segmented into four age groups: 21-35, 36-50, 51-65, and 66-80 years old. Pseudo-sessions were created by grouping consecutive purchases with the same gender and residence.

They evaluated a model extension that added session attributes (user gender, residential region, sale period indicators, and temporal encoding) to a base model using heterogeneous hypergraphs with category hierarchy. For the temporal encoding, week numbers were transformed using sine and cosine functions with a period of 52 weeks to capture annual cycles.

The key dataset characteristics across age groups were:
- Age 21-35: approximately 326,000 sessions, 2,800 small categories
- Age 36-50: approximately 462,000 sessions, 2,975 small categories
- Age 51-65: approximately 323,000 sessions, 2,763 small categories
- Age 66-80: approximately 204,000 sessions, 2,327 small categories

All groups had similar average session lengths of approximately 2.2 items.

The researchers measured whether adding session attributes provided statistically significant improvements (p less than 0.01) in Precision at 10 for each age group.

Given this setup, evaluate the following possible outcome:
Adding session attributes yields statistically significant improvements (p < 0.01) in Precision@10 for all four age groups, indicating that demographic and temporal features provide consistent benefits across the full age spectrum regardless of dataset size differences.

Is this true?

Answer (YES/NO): NO